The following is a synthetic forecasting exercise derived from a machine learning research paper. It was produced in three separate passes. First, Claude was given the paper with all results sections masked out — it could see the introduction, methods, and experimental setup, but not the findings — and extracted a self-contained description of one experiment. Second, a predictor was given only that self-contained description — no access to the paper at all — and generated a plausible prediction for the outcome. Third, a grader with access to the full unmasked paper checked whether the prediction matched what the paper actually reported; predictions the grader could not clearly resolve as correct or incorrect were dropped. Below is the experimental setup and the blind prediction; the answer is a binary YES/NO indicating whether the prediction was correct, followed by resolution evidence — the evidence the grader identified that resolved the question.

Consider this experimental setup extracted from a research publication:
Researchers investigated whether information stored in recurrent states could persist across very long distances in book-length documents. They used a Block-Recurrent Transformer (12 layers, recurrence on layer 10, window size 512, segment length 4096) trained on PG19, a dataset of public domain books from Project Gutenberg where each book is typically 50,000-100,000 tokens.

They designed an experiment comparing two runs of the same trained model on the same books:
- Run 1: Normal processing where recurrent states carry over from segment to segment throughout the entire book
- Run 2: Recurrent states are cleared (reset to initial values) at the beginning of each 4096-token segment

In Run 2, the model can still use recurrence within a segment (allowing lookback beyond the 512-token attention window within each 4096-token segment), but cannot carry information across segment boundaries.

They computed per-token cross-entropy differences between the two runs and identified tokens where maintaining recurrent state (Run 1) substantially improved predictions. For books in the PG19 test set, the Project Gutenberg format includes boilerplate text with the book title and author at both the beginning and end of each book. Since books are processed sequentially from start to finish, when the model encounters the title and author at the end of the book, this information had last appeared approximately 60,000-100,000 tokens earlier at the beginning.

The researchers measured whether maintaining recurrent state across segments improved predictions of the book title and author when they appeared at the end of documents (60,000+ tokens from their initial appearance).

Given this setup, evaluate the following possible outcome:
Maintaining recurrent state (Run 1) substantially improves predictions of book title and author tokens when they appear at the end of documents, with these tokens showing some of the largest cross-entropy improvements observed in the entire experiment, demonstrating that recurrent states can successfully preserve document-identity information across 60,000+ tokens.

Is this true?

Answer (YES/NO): YES